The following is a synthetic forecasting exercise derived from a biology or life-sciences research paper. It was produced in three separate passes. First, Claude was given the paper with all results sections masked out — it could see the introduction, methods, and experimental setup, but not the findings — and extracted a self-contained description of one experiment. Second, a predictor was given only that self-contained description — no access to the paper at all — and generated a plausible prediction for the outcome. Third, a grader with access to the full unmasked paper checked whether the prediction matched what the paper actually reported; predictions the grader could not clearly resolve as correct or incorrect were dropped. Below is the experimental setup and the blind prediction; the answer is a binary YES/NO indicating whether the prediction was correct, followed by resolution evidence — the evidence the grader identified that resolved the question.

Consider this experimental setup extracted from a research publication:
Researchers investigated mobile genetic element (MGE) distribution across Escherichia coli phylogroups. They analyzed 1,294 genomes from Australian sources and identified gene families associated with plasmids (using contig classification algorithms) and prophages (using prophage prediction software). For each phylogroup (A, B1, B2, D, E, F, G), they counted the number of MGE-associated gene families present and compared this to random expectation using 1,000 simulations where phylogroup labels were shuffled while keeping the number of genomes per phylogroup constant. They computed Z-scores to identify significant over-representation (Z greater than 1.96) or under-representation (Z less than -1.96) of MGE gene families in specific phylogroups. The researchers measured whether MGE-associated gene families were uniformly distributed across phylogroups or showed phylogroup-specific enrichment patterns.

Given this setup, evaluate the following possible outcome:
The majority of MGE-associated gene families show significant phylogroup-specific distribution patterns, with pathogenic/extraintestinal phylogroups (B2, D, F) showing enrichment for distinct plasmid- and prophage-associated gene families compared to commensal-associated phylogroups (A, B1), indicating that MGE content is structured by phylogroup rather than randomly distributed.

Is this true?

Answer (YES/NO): NO